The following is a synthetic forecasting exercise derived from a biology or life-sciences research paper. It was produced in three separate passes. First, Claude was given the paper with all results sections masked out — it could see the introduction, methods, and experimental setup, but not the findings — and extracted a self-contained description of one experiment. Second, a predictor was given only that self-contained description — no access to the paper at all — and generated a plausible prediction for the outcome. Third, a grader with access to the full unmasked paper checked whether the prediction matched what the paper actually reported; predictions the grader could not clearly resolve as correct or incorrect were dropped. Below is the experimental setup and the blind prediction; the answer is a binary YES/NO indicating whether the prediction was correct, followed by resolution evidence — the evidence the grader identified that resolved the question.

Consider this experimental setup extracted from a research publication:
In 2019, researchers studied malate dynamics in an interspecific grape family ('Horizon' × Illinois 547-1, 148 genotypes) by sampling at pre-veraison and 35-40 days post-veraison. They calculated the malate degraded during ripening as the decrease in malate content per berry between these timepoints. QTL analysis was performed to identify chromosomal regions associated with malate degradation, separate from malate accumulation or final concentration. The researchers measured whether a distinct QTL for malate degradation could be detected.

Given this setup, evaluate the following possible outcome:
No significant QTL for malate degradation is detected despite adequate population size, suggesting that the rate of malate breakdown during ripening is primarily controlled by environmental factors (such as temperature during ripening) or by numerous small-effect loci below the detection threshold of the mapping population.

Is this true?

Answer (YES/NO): NO